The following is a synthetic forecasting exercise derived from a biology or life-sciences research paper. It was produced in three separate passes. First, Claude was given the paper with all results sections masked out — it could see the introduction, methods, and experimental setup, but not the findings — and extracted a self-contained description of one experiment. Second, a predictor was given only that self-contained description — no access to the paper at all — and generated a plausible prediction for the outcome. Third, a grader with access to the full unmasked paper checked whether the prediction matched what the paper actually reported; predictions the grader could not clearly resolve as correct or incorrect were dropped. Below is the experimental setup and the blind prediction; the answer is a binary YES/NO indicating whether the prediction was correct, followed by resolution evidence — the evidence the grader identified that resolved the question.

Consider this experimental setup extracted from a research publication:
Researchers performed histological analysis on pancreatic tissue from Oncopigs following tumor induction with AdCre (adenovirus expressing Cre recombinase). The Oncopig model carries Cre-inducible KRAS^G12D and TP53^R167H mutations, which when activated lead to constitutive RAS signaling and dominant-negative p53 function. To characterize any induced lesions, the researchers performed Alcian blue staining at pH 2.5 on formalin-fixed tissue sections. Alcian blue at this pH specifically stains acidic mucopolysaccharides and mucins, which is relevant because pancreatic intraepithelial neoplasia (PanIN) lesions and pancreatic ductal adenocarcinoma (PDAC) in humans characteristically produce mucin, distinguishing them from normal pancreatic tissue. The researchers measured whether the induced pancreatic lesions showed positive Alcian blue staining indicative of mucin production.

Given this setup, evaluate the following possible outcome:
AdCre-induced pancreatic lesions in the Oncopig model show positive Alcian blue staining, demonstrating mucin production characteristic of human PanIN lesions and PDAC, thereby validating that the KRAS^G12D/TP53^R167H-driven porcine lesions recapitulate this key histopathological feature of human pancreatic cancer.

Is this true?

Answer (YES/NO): YES